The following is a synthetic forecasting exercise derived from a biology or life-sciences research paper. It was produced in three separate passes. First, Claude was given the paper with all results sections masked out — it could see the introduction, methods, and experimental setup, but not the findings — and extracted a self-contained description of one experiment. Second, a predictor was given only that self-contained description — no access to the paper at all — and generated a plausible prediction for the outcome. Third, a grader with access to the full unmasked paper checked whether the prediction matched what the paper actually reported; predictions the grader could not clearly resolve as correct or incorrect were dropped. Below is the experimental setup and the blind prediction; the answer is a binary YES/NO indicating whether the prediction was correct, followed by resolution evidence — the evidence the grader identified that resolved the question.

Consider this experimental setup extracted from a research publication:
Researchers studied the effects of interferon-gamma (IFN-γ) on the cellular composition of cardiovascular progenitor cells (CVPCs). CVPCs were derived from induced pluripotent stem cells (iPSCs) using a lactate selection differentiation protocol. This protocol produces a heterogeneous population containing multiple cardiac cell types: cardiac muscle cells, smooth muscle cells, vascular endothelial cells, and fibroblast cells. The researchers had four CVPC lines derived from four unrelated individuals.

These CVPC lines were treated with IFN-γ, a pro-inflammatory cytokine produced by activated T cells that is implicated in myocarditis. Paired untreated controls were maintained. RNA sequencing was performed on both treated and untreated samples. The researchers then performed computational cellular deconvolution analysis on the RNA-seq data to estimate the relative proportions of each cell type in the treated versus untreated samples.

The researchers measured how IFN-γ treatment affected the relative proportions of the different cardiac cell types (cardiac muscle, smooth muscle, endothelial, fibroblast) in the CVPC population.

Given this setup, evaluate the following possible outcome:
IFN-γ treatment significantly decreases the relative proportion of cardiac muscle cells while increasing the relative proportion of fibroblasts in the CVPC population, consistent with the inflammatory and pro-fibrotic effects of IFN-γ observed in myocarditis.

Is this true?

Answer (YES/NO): NO